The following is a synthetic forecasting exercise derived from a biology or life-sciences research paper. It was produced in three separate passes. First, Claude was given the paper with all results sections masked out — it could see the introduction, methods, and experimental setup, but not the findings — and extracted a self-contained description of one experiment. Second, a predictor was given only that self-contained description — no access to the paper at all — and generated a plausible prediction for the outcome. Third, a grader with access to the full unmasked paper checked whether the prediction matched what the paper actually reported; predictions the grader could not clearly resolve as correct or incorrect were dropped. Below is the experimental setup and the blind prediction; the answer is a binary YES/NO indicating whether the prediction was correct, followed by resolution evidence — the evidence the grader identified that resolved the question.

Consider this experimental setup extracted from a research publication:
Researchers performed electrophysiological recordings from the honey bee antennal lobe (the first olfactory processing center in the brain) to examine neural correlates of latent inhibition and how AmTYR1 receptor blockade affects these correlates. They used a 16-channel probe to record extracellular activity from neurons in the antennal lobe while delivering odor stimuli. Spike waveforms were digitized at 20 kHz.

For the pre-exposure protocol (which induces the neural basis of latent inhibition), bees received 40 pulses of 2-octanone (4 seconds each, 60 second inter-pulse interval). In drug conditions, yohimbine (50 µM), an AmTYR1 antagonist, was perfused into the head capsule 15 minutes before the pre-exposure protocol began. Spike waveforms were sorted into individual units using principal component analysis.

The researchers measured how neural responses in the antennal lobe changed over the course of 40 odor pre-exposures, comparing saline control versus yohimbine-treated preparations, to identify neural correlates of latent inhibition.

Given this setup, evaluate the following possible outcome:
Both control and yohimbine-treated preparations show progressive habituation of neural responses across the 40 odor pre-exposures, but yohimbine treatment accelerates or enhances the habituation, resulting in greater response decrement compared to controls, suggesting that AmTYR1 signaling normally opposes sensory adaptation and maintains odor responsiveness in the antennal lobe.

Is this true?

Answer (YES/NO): NO